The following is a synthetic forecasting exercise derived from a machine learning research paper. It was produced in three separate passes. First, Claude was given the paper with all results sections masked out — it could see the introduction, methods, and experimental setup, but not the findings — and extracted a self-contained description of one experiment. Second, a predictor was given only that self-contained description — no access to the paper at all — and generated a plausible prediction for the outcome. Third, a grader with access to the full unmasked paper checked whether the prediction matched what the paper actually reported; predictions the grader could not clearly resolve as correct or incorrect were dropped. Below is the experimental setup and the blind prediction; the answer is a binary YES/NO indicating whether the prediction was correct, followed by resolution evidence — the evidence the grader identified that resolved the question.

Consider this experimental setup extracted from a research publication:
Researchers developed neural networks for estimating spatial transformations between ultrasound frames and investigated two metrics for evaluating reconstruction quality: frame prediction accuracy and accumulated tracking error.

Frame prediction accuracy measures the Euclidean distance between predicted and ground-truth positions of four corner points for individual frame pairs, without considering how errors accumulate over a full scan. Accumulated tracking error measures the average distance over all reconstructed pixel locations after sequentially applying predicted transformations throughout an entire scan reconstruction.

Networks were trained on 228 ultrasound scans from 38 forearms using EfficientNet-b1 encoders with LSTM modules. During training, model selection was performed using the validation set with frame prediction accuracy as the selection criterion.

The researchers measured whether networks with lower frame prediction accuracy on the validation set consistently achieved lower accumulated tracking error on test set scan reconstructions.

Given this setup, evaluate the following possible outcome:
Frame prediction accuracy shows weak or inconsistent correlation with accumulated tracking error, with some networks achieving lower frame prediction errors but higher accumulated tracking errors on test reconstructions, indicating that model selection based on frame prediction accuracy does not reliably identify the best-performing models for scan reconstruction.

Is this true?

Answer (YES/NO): NO